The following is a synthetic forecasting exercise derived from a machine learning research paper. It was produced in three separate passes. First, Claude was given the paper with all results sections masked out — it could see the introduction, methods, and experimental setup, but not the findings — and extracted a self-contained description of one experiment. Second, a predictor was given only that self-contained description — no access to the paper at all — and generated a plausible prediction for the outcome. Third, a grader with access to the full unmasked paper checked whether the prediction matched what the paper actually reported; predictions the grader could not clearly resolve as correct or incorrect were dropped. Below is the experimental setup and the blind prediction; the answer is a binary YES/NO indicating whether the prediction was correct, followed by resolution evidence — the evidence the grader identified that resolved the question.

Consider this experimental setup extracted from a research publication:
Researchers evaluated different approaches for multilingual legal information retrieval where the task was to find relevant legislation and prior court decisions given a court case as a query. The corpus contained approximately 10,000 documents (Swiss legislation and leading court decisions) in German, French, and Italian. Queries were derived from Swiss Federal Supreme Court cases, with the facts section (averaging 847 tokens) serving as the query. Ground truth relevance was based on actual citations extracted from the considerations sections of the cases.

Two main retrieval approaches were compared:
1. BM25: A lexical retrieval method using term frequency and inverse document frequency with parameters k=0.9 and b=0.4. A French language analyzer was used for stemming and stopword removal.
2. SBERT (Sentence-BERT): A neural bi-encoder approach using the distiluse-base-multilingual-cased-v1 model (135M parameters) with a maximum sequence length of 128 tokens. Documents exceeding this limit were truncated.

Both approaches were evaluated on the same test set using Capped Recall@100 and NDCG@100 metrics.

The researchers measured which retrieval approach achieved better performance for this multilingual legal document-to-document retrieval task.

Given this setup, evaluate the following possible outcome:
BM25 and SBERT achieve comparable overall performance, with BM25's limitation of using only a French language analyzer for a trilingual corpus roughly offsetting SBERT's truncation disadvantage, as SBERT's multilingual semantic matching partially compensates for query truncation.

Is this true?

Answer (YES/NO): NO